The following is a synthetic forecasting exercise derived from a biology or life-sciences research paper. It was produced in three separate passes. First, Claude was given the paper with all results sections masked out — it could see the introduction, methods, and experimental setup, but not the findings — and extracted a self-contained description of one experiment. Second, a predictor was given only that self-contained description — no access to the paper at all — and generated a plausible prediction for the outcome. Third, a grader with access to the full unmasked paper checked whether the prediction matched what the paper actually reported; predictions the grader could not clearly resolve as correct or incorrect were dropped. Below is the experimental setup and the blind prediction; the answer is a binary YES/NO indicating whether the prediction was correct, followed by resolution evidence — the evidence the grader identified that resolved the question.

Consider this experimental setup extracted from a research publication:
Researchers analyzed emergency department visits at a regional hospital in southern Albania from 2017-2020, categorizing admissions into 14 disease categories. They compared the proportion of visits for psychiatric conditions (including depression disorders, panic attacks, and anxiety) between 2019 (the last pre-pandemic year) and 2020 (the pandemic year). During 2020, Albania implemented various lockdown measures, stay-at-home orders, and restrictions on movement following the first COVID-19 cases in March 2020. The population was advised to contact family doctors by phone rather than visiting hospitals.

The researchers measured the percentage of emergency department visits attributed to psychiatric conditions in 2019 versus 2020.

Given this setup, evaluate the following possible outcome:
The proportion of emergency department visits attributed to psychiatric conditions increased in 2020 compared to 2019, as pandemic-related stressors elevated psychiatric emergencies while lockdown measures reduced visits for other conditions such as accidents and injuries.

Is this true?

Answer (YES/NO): YES